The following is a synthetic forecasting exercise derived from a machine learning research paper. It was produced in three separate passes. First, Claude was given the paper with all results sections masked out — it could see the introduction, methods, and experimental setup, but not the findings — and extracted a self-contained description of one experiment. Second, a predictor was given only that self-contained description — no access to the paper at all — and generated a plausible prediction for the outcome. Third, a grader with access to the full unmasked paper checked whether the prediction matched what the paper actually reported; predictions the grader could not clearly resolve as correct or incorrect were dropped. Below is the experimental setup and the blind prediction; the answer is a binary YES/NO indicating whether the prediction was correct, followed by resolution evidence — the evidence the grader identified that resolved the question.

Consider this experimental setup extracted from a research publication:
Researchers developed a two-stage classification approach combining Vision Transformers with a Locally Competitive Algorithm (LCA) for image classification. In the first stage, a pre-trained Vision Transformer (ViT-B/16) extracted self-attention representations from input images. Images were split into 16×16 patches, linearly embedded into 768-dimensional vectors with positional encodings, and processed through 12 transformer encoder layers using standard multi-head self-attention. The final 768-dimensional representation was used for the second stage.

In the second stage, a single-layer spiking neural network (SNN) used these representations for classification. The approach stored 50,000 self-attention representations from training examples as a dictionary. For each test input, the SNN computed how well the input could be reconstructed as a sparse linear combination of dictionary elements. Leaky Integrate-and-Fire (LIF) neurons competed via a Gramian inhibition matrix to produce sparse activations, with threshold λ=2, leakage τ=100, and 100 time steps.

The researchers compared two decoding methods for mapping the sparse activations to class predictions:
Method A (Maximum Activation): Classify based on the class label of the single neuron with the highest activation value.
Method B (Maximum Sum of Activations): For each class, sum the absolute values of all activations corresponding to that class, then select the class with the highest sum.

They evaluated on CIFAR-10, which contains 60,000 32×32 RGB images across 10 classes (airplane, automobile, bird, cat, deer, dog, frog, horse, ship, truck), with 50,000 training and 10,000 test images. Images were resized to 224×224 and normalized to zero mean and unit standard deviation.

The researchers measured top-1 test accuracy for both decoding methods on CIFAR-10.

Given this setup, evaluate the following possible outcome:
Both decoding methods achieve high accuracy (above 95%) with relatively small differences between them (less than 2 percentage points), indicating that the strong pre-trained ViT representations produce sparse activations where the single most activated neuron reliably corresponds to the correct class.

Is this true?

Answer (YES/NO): NO